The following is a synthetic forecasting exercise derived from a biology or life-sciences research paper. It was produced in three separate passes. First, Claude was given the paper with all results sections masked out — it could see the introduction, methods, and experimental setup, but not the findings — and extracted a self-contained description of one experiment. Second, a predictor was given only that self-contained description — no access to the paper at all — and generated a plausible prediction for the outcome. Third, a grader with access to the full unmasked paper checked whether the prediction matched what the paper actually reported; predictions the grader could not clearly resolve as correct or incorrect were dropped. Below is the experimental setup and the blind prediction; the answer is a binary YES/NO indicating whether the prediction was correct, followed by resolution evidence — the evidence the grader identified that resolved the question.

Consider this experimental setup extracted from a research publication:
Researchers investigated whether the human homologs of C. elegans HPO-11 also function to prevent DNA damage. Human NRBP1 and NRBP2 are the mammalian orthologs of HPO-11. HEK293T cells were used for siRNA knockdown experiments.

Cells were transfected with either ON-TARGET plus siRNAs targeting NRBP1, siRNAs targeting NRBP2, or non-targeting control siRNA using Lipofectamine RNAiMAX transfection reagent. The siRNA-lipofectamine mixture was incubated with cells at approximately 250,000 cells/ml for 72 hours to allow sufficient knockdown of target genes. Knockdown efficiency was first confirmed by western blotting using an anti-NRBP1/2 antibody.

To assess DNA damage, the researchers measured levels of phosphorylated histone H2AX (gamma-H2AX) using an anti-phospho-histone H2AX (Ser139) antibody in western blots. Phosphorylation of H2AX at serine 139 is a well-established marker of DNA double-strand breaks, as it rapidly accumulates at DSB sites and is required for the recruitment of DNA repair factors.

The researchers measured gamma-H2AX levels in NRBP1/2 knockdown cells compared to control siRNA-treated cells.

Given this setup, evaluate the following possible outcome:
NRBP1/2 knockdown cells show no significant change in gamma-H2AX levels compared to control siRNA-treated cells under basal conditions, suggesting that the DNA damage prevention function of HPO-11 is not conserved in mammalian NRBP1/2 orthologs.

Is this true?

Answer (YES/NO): NO